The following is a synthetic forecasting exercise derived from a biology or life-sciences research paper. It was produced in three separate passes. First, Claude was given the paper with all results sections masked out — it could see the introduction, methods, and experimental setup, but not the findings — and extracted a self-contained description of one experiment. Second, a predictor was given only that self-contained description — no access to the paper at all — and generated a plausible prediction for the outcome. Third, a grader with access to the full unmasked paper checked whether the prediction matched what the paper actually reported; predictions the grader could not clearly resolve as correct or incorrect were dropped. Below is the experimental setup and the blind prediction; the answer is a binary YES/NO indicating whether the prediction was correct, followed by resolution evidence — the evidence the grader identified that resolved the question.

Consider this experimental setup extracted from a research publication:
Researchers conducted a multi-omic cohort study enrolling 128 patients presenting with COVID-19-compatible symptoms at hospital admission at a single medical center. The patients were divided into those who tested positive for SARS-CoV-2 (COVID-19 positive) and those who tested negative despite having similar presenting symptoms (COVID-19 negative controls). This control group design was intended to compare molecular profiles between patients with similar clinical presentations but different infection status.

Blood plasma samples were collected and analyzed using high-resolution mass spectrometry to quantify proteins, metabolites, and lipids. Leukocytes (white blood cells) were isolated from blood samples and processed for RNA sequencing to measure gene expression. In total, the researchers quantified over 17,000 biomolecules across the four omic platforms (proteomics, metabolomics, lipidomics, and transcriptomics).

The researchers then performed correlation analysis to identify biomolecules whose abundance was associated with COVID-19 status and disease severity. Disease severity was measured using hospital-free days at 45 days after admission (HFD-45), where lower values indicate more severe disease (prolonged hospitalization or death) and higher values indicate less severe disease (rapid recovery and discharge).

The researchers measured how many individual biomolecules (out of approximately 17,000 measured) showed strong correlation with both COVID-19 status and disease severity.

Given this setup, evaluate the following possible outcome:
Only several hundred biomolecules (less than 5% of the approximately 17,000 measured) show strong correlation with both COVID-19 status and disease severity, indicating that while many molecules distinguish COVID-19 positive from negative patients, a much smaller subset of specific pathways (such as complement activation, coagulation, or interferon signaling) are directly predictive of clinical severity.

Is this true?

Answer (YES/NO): NO